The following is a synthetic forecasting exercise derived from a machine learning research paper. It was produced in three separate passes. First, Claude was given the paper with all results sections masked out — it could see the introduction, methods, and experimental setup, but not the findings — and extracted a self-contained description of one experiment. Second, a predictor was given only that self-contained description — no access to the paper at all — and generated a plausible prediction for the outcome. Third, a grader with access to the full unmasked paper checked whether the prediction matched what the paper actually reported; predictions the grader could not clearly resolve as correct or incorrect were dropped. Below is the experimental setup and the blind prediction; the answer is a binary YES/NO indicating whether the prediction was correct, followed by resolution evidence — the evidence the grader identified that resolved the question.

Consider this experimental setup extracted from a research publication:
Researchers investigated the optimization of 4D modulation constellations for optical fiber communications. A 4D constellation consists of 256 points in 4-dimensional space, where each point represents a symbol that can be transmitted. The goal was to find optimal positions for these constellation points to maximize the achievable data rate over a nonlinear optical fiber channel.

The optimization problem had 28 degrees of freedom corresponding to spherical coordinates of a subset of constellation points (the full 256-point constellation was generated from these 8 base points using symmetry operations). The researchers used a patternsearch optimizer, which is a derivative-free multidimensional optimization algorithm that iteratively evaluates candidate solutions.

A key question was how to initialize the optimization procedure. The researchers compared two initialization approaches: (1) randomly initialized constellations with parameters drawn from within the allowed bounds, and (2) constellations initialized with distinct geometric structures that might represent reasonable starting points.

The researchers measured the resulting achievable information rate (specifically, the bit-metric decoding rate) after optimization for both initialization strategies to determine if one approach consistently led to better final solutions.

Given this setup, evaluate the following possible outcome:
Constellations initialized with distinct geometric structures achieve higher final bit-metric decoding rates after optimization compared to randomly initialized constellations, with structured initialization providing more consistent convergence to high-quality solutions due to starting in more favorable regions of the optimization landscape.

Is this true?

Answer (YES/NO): NO